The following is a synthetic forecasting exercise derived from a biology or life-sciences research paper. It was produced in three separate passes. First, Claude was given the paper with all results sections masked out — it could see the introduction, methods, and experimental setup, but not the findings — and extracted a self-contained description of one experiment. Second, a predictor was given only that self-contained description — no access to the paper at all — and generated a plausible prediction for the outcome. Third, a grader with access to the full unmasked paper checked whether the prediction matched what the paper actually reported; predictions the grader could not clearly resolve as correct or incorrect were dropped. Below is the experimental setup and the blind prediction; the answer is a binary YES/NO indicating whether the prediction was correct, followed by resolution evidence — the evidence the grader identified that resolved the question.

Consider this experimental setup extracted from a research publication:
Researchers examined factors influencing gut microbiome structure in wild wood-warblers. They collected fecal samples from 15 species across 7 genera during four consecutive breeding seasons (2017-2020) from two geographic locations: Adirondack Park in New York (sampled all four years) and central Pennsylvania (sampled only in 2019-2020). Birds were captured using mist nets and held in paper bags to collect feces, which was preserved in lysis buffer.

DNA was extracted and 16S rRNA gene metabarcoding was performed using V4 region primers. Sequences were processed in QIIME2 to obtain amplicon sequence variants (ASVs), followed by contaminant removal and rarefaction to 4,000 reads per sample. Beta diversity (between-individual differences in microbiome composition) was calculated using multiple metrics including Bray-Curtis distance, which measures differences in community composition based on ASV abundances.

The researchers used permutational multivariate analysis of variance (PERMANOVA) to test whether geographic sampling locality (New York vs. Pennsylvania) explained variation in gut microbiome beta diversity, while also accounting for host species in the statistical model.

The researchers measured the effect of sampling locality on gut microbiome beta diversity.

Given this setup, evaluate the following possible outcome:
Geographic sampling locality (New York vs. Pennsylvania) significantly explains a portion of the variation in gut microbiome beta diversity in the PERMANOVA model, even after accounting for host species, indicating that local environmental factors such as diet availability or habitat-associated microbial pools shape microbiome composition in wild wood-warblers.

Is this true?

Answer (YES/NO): YES